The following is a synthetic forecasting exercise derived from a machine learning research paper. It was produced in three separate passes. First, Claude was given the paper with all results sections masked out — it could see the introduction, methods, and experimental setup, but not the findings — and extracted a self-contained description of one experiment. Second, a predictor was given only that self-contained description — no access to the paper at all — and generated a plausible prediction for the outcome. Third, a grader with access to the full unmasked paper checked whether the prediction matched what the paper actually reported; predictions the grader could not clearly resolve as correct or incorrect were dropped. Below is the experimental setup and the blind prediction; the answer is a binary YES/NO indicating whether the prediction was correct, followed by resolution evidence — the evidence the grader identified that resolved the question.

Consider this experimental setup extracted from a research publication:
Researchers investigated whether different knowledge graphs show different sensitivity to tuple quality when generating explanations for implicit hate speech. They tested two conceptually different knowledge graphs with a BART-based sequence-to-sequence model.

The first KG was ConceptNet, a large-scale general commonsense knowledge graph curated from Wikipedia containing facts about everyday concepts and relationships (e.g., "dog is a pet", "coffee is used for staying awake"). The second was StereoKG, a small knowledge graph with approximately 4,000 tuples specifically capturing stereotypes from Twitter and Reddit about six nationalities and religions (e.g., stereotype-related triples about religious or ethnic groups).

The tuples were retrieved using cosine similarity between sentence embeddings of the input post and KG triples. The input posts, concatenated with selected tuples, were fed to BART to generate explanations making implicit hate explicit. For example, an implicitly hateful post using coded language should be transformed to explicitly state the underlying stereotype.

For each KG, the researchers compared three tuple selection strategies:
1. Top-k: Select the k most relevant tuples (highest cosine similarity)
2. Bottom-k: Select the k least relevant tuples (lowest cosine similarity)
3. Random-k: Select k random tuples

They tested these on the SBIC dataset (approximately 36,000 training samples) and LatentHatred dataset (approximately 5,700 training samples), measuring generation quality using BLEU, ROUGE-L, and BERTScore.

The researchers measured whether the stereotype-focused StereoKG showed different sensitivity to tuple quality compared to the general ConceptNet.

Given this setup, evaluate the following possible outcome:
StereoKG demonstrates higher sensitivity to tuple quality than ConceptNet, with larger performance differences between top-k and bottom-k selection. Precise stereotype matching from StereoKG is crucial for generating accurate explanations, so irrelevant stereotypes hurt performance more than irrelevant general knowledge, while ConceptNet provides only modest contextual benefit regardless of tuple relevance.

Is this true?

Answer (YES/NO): YES